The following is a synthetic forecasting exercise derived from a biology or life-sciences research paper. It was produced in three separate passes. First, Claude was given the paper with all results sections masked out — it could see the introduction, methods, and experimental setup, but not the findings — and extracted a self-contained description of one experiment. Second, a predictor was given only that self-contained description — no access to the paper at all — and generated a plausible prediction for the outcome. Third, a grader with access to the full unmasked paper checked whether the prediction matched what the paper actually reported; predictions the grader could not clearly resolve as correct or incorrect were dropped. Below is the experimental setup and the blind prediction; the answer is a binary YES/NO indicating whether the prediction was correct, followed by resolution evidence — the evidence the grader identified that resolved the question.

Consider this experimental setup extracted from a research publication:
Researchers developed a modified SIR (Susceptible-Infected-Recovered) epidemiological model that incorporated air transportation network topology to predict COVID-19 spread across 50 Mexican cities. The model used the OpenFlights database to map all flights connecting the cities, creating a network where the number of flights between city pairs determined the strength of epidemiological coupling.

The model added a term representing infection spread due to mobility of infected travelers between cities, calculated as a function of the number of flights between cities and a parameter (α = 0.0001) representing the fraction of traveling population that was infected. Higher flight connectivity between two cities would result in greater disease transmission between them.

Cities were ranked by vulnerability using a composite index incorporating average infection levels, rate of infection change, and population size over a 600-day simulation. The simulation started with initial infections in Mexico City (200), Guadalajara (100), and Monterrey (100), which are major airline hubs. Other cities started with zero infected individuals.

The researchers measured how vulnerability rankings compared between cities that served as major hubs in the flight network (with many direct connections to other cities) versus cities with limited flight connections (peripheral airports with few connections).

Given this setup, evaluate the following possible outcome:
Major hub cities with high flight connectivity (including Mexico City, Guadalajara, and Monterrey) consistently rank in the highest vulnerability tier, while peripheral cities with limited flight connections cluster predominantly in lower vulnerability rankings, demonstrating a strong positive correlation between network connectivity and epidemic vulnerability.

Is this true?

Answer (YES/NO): YES